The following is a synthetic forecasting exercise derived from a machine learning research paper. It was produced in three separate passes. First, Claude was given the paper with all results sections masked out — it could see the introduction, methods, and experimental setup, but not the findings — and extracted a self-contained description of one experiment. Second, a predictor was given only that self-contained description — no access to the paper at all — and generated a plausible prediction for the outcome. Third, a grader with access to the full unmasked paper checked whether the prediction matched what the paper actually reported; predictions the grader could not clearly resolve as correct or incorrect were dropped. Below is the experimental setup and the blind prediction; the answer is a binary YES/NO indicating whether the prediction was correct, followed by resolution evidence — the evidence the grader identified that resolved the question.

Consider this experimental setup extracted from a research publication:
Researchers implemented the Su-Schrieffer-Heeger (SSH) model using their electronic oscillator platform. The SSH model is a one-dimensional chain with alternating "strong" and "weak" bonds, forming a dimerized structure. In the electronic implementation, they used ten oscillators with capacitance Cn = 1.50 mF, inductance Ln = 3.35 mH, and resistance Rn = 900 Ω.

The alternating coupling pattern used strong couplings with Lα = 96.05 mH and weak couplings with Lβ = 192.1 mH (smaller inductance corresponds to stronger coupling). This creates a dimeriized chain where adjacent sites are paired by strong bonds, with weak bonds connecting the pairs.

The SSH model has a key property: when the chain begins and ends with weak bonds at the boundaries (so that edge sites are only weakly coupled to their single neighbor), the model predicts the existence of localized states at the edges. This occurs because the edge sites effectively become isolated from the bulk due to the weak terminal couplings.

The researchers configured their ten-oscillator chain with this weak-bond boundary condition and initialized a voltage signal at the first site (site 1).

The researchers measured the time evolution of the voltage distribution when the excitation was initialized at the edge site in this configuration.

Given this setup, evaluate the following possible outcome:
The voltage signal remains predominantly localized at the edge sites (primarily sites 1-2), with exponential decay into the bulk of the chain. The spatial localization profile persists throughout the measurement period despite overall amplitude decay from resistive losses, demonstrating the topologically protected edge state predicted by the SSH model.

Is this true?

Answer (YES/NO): YES